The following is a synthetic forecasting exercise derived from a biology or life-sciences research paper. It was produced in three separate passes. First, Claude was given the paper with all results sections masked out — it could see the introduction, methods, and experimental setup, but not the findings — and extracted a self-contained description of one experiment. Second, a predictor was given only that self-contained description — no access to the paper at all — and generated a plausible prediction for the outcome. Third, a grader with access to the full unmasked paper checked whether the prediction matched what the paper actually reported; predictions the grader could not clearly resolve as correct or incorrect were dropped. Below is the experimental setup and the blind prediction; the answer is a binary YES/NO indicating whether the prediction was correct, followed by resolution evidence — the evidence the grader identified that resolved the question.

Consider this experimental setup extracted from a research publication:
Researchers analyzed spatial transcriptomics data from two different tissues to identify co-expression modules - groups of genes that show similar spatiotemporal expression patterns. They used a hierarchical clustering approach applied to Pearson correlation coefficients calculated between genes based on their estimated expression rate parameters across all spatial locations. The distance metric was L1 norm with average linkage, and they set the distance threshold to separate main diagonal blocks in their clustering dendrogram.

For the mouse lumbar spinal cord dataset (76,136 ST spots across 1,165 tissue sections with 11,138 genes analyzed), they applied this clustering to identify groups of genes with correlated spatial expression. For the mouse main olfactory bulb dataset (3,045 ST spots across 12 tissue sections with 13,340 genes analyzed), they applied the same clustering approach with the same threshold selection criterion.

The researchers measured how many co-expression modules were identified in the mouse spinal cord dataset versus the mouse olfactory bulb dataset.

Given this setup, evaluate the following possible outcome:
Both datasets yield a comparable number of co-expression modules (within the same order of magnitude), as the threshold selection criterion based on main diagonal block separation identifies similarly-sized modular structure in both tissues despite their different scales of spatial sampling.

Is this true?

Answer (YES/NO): YES